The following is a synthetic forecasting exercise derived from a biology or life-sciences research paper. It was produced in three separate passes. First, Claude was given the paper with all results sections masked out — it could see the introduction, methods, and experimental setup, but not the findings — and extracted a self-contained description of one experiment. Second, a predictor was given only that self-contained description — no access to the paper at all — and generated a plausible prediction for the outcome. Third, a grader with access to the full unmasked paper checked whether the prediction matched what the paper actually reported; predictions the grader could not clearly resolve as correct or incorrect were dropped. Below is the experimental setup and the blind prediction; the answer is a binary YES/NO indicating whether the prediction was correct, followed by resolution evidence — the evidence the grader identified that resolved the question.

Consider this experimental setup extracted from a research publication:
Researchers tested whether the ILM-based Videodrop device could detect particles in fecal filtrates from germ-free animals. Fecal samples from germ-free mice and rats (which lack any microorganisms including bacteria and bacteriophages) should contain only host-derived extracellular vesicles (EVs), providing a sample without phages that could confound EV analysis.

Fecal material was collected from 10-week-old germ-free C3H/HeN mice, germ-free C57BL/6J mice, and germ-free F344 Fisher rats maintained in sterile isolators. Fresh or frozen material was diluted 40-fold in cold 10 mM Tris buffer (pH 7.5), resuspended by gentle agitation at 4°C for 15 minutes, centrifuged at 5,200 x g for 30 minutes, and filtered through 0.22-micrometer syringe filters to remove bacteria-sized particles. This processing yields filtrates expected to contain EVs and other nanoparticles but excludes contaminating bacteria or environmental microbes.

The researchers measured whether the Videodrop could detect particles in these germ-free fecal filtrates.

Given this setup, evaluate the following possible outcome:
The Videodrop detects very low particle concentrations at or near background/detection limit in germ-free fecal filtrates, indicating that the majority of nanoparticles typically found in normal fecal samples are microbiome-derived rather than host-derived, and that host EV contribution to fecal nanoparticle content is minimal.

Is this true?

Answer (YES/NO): NO